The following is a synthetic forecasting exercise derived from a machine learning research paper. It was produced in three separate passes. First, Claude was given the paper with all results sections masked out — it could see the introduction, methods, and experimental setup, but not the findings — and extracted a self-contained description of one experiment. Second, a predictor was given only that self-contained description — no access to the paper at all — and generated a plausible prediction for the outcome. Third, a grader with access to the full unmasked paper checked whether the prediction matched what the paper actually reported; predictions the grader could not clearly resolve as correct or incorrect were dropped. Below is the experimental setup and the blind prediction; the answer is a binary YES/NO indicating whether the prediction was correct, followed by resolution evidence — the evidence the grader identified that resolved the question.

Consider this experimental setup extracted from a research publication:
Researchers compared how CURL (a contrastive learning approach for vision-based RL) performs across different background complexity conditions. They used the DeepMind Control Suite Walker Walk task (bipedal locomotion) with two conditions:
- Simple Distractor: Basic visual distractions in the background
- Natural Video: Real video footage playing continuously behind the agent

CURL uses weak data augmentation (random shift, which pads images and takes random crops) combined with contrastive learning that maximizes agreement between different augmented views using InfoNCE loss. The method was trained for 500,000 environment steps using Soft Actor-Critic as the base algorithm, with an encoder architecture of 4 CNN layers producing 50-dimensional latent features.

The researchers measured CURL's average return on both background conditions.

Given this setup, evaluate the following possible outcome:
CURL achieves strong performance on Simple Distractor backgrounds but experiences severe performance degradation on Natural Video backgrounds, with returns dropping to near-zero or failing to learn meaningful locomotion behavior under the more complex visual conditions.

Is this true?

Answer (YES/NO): NO